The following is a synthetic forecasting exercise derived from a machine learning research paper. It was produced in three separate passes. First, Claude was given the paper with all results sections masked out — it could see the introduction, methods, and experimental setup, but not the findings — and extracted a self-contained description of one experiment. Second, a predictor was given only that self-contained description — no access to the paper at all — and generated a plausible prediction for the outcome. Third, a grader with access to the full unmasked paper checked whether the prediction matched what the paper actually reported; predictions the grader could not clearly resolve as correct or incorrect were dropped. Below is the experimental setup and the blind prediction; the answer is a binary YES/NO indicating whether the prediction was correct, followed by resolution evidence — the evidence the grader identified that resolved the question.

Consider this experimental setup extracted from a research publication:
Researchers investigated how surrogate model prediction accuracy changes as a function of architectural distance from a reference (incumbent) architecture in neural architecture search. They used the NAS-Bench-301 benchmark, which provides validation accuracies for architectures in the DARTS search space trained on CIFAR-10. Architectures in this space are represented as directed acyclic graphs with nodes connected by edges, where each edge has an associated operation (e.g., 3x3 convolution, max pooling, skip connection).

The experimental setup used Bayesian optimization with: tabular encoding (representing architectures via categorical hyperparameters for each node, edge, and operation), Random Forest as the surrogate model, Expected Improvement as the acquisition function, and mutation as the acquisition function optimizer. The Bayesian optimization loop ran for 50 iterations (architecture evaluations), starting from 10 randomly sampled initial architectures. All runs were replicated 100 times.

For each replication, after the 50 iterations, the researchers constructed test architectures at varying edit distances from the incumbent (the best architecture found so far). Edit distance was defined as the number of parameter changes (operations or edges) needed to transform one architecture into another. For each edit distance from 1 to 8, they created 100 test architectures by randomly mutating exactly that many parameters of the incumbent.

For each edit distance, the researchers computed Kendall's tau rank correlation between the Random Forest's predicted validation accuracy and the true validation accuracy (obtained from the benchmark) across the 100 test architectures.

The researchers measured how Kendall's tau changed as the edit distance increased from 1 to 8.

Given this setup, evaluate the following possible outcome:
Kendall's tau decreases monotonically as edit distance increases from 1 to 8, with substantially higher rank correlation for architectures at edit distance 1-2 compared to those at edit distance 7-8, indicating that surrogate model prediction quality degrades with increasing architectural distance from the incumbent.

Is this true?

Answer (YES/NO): NO